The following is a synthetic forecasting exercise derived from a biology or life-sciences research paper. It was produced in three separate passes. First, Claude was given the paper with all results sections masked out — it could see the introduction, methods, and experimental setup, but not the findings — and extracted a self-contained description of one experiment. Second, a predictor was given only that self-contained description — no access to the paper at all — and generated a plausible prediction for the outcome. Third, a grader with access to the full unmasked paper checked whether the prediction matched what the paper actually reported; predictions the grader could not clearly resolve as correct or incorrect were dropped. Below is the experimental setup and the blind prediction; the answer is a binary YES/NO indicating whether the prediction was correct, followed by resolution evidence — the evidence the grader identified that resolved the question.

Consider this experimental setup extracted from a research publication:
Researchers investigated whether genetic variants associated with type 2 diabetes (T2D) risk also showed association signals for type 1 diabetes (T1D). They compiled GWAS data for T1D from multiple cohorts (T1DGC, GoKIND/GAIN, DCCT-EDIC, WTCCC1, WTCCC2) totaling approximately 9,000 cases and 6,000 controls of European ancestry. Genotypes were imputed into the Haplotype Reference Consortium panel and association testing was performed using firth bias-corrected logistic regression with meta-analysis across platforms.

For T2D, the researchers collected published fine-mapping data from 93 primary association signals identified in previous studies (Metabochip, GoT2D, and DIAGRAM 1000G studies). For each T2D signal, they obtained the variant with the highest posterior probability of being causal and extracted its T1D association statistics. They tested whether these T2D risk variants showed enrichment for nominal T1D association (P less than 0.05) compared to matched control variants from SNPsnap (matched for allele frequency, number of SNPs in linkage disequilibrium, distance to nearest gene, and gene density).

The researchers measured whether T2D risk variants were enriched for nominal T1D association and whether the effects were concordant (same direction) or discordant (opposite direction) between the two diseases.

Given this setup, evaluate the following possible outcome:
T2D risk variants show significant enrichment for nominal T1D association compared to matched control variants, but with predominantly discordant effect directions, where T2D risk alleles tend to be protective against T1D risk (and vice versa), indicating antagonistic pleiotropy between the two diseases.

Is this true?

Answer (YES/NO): NO